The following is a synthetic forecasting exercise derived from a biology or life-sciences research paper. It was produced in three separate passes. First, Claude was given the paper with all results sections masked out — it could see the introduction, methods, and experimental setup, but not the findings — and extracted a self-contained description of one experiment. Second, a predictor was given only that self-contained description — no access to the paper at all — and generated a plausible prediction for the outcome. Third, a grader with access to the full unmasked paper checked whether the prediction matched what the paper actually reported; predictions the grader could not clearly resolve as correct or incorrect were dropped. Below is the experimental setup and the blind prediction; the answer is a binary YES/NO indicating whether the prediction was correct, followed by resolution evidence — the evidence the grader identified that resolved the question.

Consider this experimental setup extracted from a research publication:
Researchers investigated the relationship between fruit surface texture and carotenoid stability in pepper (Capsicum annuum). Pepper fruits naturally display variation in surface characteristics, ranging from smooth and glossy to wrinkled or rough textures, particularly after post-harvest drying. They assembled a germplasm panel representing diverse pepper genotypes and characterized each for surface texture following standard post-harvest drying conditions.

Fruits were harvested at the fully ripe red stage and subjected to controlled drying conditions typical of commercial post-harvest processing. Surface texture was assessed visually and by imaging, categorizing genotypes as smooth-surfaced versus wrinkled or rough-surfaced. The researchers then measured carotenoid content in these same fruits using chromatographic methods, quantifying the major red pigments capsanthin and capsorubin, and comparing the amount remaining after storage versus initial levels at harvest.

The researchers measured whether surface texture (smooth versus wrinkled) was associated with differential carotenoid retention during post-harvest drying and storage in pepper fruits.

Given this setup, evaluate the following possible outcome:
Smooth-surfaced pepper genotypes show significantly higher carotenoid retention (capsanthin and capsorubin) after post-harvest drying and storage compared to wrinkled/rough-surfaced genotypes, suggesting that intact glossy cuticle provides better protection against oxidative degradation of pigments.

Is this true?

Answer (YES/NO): YES